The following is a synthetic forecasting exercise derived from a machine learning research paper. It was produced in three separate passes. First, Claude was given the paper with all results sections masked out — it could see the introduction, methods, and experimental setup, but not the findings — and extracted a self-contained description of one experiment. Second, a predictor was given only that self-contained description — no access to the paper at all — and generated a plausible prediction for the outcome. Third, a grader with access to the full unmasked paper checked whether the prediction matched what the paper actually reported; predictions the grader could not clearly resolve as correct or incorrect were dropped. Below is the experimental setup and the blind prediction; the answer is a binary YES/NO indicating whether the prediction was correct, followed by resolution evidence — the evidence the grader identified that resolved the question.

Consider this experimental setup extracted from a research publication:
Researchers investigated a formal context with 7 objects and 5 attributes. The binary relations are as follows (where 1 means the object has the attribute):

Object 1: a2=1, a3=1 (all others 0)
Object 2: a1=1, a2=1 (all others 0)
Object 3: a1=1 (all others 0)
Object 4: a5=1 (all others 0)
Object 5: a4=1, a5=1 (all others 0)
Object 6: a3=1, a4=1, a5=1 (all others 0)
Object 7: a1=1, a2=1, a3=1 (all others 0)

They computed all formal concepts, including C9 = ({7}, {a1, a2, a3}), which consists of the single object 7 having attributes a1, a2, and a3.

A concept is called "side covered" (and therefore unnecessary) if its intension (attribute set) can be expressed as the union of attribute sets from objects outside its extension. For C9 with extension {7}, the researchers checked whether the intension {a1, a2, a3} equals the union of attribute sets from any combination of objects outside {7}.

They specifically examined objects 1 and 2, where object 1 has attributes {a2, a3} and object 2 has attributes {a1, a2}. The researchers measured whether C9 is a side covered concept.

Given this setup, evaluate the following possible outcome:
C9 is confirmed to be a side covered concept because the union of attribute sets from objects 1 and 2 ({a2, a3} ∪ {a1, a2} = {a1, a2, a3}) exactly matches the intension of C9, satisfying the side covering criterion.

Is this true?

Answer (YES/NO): YES